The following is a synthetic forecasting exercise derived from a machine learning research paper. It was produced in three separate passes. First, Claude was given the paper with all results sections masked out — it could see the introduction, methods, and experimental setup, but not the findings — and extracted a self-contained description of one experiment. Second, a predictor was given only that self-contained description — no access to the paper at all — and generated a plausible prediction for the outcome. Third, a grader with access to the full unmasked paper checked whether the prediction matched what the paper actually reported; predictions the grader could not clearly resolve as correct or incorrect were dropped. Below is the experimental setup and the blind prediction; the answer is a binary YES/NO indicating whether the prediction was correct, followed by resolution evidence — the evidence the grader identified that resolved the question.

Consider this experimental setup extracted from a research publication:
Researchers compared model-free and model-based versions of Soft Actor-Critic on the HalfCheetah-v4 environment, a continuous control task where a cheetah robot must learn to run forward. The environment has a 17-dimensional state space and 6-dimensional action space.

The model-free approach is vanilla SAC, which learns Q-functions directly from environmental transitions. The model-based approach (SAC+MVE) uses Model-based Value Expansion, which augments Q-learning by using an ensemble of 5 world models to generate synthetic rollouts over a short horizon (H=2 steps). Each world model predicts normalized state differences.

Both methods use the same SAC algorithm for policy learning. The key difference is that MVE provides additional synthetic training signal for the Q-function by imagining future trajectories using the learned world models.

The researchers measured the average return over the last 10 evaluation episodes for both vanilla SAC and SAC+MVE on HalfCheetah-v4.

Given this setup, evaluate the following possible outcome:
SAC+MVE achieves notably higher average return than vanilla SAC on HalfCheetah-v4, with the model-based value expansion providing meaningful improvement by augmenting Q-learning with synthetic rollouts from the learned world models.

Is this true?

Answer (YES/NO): NO